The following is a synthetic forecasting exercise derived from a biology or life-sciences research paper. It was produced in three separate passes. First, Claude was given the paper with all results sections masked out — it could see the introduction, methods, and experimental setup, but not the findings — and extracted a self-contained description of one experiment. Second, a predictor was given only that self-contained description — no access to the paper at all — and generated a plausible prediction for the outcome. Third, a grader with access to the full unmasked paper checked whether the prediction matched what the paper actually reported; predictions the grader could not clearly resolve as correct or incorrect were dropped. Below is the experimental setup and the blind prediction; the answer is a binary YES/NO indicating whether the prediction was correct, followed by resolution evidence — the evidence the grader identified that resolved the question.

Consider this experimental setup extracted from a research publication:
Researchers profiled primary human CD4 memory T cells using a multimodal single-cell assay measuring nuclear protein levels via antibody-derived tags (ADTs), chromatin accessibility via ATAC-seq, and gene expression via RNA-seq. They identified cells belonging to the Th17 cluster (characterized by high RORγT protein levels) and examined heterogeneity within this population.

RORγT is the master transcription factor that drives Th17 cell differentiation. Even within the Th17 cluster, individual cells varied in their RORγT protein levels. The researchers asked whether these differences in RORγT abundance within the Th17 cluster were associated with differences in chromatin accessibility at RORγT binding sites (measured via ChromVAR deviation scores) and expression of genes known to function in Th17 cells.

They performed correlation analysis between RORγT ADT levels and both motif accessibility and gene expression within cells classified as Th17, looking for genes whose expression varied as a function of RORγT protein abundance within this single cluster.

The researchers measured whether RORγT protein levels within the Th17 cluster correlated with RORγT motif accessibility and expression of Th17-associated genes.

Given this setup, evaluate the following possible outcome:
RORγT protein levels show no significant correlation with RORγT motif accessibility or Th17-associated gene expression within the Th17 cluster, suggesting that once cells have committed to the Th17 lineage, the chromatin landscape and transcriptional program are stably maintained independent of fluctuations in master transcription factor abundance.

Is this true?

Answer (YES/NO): NO